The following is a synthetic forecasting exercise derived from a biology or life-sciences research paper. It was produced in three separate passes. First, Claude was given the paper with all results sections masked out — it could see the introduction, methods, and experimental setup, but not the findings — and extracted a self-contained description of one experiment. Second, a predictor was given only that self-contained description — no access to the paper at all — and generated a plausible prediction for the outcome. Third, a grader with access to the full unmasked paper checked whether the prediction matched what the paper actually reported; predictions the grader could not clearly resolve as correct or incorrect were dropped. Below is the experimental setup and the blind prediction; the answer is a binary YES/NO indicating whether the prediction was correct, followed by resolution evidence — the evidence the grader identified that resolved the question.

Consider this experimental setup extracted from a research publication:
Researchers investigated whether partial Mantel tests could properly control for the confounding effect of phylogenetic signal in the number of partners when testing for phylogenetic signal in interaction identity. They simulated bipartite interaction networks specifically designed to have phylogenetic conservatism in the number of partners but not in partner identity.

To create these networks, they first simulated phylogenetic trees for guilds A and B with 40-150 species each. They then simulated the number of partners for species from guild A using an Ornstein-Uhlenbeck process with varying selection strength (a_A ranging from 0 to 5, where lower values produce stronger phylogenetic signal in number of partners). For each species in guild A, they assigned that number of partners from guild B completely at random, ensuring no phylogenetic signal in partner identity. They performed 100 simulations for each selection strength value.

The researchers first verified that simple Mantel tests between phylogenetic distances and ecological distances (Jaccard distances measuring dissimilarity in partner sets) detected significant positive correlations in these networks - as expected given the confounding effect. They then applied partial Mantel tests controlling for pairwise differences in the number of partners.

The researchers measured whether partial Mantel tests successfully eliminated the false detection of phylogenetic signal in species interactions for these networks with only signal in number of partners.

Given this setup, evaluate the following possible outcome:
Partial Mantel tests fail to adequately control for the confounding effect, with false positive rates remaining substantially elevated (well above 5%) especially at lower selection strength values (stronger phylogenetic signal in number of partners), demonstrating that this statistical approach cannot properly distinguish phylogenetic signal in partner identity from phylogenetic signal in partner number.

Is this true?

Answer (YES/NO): YES